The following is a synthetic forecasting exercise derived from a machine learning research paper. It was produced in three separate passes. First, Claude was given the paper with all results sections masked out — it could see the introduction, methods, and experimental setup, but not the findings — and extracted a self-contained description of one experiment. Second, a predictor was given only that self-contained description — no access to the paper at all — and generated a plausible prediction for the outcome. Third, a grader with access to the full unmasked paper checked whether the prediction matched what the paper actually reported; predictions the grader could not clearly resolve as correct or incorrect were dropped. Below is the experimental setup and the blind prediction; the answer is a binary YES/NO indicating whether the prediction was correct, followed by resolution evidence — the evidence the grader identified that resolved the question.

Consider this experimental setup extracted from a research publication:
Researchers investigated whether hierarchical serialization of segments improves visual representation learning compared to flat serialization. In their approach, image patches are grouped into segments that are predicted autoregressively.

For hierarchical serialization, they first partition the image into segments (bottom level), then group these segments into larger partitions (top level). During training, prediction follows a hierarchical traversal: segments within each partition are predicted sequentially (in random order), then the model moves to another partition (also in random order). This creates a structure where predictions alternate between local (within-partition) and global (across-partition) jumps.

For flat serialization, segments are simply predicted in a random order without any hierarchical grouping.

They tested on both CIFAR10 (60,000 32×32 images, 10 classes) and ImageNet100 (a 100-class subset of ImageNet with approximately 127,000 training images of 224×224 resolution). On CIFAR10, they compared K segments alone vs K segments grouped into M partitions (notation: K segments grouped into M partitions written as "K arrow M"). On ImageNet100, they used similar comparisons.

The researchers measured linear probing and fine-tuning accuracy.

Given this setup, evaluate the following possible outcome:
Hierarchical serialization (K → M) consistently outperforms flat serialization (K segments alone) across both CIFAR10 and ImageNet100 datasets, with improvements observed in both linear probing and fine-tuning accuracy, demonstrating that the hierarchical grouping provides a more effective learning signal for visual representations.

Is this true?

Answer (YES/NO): YES